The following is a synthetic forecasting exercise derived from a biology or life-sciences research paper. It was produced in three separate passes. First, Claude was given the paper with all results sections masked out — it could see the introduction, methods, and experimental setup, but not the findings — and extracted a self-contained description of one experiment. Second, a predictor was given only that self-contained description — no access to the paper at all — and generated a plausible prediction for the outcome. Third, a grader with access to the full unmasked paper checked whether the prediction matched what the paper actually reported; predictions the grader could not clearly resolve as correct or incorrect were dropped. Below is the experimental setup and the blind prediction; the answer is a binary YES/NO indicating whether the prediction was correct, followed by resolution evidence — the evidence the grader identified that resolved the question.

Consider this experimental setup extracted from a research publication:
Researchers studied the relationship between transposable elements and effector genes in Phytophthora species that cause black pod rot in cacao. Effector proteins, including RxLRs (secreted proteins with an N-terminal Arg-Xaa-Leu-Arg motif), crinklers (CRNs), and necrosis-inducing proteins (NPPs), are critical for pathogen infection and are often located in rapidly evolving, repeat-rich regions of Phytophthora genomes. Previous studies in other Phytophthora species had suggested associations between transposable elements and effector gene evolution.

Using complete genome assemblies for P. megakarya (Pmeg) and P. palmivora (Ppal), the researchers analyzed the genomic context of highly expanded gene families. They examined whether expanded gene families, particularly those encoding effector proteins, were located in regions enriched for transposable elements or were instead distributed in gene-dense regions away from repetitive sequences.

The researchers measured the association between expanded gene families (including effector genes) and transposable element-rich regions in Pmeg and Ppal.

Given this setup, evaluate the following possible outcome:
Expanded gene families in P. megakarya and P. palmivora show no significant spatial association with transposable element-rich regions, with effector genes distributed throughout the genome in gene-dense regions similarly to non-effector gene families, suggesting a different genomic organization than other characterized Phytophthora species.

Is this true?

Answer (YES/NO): NO